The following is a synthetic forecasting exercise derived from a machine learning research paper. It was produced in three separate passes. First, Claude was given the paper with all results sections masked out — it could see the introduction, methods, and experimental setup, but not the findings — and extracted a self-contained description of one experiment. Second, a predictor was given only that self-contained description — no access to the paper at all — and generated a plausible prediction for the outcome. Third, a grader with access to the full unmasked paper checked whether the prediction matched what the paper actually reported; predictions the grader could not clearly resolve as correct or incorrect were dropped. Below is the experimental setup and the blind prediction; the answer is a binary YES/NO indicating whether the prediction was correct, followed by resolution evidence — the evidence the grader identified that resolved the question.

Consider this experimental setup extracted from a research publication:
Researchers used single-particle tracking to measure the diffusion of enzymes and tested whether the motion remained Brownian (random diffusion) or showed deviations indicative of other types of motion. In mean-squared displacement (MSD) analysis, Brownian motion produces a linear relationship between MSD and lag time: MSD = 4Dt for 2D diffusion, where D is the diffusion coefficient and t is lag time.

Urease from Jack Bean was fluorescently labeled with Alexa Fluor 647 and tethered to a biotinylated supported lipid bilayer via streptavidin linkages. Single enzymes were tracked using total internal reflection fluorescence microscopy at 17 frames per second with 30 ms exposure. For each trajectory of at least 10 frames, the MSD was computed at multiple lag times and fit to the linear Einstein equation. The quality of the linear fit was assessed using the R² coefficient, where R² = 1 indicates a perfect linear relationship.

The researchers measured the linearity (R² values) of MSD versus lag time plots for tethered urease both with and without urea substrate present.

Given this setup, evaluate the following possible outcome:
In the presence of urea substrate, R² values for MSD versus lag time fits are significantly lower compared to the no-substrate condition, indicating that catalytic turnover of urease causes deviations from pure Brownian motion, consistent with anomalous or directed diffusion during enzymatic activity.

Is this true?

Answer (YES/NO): NO